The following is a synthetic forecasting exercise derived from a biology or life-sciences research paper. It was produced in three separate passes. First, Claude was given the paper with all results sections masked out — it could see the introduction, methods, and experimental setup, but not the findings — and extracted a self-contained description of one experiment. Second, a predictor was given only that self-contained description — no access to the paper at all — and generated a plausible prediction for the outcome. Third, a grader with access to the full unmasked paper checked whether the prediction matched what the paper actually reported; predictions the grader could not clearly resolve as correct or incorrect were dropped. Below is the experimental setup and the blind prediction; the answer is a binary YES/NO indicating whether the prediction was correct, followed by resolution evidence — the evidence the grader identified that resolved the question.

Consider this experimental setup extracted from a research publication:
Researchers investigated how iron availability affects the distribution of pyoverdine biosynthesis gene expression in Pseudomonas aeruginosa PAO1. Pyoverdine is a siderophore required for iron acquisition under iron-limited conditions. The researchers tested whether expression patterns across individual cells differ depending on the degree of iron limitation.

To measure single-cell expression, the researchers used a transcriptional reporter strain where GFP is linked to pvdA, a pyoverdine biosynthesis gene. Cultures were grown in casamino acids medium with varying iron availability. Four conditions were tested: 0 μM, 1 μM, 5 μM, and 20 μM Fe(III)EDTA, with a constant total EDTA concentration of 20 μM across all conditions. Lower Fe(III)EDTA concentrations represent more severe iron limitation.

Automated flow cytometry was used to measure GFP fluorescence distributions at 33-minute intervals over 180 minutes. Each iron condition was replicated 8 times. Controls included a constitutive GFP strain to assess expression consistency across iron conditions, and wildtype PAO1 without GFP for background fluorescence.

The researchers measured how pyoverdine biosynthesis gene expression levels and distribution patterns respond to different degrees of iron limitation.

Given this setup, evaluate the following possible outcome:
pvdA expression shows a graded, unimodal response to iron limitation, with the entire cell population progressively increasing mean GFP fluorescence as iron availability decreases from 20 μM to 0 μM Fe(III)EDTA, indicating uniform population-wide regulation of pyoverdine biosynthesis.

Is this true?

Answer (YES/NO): YES